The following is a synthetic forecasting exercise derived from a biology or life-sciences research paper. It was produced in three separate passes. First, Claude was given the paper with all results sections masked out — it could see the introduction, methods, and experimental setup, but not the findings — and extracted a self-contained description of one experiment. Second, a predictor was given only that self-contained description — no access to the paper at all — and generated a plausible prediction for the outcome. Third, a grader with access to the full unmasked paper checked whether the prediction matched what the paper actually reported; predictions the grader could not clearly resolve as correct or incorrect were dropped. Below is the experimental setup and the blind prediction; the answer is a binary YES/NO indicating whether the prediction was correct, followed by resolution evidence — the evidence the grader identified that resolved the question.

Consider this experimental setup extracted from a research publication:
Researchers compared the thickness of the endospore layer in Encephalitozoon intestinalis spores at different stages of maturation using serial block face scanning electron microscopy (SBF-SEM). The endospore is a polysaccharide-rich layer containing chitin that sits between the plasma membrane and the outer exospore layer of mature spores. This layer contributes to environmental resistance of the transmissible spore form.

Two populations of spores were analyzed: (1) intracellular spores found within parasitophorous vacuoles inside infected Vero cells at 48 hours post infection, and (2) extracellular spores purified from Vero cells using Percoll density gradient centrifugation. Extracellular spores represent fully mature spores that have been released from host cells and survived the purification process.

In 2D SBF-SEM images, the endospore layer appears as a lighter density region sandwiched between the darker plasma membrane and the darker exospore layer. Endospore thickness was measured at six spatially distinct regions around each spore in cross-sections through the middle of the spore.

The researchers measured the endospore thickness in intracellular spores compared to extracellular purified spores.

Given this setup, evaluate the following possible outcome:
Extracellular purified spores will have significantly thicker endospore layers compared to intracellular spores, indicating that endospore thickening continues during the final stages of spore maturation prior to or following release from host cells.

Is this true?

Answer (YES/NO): YES